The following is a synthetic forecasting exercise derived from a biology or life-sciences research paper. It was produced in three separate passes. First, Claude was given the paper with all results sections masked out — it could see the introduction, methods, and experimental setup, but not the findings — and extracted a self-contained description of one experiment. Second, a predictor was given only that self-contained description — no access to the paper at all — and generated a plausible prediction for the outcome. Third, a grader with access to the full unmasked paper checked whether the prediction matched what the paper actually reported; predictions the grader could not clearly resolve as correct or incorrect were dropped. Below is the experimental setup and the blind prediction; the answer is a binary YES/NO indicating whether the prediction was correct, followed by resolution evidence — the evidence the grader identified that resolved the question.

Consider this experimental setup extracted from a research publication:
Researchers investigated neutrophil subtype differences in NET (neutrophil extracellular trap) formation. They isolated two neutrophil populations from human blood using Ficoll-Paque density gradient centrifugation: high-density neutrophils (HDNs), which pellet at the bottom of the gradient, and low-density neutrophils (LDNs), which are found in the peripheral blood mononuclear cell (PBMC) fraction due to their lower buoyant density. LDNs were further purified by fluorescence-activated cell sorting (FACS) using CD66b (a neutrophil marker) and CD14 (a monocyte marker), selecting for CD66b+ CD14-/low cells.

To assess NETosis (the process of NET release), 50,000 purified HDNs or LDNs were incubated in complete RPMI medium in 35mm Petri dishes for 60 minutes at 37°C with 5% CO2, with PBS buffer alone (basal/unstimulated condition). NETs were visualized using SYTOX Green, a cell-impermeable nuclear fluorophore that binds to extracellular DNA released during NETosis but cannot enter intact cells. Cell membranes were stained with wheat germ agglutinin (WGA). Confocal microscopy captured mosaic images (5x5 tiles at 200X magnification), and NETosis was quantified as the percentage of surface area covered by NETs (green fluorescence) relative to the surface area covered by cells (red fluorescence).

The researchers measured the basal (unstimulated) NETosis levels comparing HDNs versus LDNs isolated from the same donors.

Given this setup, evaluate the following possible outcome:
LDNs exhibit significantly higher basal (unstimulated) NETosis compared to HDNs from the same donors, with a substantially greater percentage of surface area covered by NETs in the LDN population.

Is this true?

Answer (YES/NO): NO